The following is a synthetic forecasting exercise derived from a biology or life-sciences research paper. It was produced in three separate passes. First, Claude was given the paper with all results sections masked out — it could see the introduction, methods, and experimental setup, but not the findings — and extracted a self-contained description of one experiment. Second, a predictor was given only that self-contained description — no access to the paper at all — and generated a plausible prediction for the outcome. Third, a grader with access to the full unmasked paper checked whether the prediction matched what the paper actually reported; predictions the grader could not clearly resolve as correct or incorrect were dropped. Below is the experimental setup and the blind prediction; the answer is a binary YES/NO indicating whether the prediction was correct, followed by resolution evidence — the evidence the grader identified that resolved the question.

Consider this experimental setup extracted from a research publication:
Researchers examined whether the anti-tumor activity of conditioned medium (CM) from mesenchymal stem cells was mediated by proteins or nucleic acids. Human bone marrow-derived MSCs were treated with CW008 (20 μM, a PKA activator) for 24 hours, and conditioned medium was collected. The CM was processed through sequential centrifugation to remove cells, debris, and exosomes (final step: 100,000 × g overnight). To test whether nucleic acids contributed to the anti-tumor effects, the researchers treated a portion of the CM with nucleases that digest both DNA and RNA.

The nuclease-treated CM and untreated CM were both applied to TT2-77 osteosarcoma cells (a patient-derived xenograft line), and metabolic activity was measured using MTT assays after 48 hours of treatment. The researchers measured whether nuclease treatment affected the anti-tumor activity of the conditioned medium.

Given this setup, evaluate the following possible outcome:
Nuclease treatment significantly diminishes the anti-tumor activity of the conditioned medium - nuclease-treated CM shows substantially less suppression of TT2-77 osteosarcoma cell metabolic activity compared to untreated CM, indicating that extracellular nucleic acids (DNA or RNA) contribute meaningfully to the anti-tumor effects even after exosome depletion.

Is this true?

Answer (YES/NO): NO